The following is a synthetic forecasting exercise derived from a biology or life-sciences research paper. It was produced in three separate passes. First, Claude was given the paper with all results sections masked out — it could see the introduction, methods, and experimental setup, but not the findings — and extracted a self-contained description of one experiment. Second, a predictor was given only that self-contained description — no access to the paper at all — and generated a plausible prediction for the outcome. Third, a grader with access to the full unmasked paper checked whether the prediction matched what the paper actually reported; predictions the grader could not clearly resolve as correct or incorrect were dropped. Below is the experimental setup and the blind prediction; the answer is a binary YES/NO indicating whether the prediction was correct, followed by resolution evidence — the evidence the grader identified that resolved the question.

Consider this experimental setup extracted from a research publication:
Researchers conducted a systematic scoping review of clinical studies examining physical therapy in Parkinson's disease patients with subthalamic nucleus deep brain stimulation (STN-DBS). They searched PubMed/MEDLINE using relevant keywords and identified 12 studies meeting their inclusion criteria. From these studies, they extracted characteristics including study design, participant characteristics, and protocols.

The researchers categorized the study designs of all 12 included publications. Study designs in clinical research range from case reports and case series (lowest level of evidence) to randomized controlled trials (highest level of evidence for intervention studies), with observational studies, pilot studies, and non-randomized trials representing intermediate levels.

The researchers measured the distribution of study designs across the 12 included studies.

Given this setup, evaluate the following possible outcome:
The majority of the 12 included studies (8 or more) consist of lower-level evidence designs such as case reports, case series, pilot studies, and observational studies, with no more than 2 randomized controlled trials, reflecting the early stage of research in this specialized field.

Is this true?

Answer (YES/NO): YES